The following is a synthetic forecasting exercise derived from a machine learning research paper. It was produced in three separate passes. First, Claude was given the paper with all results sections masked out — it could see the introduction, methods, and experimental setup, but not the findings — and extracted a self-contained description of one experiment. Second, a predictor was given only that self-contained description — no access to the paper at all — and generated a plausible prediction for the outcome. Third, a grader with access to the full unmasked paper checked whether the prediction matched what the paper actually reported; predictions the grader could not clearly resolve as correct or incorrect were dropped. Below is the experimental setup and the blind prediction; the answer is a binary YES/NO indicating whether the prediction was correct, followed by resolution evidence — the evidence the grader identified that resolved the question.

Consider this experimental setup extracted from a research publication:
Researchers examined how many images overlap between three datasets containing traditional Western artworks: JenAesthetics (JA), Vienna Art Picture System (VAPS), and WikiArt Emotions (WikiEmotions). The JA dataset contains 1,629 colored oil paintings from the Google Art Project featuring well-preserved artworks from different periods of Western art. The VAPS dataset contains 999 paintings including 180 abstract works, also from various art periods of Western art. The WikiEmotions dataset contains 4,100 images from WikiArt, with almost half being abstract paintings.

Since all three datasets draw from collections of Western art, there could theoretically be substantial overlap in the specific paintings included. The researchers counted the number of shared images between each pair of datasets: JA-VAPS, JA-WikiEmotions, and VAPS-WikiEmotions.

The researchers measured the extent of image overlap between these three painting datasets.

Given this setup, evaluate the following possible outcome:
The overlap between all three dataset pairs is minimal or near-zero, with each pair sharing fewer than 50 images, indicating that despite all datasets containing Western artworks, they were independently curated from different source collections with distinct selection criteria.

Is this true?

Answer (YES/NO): NO